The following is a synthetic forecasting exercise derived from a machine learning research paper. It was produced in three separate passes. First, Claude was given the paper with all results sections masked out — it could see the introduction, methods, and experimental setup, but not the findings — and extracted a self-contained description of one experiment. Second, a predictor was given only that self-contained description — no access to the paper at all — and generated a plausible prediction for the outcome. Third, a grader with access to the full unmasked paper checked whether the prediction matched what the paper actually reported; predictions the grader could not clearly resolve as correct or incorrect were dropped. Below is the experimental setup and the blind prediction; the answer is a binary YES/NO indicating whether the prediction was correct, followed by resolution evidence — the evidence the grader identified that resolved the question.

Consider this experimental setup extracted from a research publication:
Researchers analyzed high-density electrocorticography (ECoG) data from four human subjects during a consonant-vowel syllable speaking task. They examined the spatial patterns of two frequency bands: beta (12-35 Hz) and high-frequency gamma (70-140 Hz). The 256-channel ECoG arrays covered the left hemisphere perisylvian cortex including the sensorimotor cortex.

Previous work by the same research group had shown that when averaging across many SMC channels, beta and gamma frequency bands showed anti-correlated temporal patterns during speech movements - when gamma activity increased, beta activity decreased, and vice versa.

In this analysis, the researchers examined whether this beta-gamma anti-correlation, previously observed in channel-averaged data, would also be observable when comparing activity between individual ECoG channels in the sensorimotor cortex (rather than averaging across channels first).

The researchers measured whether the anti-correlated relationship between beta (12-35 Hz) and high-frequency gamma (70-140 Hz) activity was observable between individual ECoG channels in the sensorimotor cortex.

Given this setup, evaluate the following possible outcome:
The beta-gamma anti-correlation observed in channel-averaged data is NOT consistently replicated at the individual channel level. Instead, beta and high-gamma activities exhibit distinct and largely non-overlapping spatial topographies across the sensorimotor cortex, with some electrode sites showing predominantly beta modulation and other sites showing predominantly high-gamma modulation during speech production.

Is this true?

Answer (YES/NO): NO